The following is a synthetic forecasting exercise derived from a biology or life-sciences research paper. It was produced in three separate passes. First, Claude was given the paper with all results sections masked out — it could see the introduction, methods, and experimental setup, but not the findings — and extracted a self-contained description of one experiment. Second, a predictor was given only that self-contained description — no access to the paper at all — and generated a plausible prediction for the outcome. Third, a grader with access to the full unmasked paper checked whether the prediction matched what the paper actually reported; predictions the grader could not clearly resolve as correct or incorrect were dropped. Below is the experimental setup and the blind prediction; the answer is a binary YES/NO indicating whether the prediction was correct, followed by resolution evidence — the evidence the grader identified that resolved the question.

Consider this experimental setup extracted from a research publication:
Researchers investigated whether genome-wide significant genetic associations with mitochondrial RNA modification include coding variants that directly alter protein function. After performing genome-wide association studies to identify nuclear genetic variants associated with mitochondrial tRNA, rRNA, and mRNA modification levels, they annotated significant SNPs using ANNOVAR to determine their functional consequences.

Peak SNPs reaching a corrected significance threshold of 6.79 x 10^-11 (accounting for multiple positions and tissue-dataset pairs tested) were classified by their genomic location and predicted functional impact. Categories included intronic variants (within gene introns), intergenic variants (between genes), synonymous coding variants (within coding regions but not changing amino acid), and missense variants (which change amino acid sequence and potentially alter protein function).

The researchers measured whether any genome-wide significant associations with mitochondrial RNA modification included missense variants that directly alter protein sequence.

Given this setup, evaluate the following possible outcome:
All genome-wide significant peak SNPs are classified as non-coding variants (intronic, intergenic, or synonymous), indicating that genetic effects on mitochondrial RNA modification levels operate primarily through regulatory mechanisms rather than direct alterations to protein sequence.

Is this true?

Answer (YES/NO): NO